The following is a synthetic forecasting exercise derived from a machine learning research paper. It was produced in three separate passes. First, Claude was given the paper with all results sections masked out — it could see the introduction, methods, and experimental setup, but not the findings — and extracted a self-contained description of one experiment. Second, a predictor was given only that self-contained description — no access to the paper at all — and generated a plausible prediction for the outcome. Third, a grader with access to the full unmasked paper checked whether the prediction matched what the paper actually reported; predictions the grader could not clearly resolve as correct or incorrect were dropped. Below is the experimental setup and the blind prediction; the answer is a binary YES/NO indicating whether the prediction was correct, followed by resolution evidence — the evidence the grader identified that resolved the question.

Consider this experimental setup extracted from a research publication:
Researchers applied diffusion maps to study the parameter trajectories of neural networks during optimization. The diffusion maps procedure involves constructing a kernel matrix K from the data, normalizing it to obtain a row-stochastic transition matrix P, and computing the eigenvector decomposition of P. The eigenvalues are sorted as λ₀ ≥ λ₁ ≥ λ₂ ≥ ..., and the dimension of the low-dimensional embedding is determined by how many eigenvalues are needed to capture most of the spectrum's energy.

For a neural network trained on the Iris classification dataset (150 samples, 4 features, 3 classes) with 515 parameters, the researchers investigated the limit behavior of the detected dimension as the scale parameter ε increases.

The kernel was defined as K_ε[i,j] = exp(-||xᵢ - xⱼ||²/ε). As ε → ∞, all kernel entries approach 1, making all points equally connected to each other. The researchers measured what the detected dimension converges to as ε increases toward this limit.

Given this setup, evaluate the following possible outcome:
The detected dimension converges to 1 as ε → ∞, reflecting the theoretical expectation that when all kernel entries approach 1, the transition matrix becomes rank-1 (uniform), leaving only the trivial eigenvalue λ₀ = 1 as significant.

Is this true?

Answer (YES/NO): YES